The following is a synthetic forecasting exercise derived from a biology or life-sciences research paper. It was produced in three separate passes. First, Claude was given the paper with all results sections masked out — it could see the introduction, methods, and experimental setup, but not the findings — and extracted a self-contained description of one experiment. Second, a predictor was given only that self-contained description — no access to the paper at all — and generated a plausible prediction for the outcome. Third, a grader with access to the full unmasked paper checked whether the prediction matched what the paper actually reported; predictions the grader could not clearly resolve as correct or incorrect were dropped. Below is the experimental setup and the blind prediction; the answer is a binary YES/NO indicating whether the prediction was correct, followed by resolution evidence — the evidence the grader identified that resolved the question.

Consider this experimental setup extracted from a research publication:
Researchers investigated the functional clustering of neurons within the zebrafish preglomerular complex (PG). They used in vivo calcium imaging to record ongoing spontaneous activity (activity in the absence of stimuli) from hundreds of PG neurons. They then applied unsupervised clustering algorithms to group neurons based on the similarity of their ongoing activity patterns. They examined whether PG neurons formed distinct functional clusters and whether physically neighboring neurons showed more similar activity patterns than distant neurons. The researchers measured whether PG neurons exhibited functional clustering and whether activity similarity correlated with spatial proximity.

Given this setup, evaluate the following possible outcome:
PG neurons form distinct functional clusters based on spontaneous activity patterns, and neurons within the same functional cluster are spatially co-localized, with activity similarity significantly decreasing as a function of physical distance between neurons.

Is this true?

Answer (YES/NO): YES